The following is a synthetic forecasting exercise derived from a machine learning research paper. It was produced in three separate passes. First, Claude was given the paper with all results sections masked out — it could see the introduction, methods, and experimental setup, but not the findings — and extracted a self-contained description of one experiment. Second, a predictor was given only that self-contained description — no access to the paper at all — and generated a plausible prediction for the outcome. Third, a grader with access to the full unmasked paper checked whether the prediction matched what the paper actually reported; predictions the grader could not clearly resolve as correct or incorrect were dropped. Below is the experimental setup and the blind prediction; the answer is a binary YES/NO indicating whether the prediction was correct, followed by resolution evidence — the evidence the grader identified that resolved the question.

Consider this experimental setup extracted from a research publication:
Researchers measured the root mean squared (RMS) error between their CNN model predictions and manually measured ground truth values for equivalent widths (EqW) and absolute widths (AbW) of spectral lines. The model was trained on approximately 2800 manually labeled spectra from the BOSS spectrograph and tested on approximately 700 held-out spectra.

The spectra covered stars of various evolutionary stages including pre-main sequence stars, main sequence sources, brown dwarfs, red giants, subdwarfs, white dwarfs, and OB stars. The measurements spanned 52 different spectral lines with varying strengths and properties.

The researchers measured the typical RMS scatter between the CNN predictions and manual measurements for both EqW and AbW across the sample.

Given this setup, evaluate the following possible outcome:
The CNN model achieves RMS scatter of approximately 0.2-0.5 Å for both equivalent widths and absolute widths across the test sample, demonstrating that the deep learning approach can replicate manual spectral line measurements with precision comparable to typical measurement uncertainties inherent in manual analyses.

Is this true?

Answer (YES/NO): NO